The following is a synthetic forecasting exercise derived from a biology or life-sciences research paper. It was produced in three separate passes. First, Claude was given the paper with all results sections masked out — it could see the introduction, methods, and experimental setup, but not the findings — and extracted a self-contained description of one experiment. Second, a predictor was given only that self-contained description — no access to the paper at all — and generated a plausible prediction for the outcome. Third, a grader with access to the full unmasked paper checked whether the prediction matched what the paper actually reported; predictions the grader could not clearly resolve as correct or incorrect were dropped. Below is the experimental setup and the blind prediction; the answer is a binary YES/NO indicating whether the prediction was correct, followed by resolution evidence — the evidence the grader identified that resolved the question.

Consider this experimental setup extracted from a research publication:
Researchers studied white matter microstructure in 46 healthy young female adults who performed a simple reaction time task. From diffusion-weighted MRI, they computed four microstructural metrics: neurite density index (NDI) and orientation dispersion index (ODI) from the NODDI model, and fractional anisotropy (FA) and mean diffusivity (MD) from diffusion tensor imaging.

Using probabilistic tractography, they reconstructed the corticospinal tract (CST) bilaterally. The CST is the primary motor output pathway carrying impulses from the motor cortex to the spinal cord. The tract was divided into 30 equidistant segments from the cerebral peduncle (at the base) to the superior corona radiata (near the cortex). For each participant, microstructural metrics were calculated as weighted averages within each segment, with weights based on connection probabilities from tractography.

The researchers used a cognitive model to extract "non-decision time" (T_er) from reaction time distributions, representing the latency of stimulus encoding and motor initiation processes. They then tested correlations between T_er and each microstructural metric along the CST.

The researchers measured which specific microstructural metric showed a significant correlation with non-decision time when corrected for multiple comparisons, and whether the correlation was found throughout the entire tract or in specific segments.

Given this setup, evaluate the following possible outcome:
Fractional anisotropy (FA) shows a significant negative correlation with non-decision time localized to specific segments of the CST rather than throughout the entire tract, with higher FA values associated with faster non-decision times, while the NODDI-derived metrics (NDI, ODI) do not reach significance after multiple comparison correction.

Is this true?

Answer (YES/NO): NO